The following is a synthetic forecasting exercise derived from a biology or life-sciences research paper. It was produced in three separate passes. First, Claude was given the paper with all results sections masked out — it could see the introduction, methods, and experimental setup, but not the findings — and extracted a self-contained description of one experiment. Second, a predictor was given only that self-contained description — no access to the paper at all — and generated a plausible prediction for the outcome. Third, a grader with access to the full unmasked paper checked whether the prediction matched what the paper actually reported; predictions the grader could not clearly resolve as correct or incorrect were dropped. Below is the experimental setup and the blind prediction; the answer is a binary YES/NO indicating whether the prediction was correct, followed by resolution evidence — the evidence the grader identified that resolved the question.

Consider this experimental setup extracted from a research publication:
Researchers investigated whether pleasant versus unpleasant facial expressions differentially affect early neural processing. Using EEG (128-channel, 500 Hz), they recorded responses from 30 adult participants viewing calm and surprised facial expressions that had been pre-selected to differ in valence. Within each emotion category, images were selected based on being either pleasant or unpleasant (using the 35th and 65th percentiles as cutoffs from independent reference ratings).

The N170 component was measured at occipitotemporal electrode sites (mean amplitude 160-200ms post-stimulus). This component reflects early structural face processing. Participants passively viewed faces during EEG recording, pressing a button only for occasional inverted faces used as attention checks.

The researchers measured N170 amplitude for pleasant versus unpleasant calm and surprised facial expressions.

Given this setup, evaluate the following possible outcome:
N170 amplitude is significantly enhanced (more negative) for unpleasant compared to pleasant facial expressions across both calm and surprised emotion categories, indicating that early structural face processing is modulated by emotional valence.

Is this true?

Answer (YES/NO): YES